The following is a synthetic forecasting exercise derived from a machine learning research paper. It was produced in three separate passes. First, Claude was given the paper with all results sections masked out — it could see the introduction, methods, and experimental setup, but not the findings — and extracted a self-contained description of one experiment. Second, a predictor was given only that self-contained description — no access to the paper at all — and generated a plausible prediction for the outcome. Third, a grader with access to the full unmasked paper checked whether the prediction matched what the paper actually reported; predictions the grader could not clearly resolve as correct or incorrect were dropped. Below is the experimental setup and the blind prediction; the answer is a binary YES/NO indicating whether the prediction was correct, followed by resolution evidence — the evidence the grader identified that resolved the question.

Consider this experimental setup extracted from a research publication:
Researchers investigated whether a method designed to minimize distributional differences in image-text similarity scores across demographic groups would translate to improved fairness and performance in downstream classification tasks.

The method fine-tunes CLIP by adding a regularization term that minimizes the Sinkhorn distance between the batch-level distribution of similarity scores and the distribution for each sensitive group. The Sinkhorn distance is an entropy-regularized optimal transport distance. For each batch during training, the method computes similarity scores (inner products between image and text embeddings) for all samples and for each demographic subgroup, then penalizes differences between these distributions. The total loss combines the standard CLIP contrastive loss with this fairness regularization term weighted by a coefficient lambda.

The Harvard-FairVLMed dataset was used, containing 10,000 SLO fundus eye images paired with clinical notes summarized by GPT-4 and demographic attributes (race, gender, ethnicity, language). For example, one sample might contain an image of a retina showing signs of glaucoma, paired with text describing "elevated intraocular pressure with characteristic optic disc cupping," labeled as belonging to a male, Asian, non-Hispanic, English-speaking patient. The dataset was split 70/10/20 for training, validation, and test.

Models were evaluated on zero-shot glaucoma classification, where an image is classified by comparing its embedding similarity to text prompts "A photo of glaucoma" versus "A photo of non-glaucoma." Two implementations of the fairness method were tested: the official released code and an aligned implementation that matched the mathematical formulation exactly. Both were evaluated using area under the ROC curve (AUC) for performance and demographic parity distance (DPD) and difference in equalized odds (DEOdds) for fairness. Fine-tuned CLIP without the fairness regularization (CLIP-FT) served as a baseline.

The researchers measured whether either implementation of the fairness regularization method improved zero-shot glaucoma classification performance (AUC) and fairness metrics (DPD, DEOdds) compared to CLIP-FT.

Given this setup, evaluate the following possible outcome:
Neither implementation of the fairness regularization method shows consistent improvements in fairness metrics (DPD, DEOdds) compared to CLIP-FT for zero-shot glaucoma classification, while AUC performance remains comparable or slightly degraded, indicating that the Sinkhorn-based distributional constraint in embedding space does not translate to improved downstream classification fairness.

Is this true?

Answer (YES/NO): YES